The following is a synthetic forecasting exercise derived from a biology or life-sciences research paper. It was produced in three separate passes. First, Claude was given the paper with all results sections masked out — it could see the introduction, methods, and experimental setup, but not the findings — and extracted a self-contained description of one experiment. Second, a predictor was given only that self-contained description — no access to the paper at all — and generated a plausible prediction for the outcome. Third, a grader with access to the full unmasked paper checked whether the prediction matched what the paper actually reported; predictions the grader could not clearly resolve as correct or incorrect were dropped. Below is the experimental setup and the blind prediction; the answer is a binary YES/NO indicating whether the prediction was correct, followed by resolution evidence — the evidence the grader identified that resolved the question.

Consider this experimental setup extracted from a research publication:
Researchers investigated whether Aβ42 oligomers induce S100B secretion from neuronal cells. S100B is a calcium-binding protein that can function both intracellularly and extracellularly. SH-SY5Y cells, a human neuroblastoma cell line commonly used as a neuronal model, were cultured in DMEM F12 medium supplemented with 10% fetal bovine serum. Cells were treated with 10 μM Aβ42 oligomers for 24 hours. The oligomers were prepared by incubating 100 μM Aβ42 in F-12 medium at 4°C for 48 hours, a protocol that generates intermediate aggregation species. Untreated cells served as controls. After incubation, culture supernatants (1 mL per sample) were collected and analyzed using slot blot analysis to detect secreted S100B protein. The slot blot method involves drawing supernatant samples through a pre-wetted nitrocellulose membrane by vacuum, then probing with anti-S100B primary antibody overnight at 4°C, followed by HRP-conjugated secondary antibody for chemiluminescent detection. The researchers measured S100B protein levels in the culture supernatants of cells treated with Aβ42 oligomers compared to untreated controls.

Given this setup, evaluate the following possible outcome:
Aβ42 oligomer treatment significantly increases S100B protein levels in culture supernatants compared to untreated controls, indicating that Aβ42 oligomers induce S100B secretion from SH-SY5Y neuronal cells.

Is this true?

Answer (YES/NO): YES